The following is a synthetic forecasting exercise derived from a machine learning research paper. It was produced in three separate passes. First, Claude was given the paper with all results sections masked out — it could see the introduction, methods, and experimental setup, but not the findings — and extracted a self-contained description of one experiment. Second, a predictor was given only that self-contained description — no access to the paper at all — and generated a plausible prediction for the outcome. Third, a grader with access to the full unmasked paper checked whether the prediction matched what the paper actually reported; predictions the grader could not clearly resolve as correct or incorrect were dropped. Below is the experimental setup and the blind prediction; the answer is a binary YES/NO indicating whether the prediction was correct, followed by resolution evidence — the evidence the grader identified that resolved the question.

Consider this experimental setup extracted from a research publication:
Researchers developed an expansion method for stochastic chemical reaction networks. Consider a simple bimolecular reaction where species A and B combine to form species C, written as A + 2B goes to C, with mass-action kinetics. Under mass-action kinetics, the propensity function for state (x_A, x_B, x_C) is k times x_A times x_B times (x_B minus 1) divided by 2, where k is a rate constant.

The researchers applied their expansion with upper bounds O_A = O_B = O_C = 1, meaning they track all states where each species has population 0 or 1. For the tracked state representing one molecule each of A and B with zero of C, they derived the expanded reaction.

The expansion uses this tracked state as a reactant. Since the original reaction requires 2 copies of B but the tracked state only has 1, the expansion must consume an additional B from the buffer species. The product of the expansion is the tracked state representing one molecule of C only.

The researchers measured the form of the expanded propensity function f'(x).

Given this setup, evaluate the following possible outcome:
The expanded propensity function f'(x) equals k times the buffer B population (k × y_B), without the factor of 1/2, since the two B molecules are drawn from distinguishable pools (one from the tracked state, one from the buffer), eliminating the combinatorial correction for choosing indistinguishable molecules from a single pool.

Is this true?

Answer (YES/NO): NO